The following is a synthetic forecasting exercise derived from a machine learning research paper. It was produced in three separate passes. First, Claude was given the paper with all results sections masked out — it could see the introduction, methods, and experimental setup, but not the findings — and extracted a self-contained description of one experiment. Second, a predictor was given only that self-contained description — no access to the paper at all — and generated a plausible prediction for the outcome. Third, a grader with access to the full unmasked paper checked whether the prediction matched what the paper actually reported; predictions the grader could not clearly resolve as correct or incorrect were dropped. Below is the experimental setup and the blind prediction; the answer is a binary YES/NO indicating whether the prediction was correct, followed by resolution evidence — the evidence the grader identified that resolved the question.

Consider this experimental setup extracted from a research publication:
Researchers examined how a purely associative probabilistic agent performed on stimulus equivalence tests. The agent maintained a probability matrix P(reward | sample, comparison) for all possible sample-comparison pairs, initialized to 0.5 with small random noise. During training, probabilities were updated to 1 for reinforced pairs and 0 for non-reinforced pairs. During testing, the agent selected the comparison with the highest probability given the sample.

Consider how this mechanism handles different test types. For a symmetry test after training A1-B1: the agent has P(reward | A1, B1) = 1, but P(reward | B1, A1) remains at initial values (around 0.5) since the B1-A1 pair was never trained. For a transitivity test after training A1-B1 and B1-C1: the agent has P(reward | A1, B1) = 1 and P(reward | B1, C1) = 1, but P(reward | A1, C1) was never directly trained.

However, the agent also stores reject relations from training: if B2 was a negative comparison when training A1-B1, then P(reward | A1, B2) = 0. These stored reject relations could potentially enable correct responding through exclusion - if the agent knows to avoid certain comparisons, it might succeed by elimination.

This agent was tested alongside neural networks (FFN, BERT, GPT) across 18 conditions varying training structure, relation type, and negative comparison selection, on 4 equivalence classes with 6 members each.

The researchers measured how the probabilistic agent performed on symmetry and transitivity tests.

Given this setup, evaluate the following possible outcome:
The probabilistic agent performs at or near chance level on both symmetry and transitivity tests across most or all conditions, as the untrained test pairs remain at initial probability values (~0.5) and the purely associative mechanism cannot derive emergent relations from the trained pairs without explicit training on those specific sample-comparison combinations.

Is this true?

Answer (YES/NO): NO